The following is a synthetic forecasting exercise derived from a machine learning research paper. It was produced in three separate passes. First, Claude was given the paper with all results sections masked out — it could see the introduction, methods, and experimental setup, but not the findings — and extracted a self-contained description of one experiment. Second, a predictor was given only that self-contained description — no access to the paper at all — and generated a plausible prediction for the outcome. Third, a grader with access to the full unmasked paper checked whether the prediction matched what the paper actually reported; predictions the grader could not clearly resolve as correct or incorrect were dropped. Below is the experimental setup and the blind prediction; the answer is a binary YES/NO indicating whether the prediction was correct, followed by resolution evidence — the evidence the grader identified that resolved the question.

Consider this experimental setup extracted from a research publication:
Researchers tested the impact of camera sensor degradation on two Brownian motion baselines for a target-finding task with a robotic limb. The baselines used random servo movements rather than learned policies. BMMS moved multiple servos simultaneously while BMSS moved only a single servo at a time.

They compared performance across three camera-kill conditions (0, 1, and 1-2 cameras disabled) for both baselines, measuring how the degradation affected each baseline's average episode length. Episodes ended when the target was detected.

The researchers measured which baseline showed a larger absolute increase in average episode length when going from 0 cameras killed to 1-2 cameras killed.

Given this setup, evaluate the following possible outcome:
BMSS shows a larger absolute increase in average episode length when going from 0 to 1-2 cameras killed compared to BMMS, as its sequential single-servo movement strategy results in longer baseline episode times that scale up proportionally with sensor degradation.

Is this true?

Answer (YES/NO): YES